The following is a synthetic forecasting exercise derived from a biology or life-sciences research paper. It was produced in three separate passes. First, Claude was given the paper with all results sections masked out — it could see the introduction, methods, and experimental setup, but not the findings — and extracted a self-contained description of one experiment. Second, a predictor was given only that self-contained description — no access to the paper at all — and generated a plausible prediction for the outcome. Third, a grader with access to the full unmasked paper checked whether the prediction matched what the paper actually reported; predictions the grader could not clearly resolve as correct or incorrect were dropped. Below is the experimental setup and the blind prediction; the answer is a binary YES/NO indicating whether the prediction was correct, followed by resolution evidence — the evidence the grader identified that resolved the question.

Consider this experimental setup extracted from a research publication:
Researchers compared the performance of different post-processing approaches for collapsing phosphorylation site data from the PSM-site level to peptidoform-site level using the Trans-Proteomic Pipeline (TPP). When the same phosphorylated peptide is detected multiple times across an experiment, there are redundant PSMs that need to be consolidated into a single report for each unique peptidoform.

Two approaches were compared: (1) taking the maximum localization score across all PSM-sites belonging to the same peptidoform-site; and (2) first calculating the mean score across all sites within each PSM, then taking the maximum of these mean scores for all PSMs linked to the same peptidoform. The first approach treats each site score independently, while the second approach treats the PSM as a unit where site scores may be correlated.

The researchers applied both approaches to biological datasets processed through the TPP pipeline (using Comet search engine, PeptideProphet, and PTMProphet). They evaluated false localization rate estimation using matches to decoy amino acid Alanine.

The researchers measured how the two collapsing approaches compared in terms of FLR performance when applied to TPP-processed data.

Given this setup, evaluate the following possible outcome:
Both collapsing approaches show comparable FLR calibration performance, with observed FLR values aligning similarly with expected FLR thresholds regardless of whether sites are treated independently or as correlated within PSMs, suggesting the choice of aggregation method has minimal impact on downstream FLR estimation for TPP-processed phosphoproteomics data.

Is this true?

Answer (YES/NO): YES